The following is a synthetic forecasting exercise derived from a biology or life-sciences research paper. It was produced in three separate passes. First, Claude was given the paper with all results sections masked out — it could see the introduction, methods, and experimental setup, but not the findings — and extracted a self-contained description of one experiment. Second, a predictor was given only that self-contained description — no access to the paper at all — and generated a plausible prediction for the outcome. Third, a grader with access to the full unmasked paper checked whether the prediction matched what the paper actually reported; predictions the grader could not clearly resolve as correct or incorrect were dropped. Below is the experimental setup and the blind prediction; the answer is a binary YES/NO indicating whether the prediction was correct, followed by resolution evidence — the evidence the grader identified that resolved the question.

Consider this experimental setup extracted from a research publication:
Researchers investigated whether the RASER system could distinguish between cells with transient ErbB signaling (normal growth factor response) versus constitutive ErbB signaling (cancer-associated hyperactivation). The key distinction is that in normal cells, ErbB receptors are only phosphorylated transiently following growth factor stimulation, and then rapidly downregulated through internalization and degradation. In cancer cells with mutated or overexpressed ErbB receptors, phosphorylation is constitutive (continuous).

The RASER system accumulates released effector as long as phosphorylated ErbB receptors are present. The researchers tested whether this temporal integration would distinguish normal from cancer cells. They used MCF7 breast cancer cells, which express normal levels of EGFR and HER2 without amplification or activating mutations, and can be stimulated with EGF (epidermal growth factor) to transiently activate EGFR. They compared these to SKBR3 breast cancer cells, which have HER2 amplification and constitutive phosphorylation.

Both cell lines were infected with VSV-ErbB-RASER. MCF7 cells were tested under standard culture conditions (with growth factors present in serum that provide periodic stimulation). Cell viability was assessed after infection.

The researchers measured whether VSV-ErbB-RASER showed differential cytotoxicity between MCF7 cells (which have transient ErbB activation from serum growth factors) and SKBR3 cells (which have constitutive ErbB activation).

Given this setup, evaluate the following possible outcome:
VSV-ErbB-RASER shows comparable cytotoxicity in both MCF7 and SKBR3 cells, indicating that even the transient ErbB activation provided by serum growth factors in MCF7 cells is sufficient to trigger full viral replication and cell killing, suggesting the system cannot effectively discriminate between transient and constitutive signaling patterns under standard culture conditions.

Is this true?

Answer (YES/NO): NO